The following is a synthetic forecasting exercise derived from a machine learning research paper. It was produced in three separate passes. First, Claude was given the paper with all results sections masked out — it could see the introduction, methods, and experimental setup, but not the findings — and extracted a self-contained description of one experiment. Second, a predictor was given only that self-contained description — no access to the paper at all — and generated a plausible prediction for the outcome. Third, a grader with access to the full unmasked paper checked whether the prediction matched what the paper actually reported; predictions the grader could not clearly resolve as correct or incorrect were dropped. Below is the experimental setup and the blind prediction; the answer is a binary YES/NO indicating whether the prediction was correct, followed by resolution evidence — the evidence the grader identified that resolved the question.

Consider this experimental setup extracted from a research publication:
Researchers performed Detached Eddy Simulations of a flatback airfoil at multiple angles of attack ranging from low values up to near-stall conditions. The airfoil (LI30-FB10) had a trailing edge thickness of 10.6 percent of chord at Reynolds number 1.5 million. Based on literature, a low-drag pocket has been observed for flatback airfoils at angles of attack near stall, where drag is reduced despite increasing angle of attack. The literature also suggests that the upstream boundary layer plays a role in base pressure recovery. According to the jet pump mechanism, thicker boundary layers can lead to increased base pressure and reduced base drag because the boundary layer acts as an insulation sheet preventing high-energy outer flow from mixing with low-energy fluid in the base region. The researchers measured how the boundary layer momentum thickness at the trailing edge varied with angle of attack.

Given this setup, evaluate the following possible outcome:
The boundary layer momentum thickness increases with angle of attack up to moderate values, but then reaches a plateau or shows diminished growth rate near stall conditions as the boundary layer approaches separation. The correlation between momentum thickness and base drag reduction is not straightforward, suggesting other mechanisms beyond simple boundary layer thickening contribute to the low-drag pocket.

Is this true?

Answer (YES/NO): NO